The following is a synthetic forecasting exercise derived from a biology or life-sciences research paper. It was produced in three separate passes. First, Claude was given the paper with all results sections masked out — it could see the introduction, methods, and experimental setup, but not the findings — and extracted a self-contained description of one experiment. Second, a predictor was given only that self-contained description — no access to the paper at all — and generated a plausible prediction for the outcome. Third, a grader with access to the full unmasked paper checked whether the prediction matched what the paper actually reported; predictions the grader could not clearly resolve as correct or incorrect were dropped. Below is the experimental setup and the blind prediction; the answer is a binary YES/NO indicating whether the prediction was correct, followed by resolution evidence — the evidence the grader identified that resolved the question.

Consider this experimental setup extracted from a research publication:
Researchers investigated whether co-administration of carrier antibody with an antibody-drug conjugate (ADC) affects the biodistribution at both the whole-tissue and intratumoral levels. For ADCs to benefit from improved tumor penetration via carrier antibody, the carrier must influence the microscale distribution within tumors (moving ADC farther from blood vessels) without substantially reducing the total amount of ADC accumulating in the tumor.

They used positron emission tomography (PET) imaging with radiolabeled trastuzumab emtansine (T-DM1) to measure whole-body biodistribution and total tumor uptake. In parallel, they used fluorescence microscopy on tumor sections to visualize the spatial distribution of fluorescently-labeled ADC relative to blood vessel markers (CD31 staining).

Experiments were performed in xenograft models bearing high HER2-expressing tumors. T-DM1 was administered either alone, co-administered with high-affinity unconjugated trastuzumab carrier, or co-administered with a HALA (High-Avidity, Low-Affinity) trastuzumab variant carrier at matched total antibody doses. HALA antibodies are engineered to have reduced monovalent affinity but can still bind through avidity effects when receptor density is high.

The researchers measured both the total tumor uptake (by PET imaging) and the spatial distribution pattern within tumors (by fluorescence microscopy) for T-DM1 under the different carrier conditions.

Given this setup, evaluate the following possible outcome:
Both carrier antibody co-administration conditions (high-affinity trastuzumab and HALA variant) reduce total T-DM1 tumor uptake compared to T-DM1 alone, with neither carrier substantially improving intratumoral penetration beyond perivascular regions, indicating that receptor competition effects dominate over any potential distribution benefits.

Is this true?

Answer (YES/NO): NO